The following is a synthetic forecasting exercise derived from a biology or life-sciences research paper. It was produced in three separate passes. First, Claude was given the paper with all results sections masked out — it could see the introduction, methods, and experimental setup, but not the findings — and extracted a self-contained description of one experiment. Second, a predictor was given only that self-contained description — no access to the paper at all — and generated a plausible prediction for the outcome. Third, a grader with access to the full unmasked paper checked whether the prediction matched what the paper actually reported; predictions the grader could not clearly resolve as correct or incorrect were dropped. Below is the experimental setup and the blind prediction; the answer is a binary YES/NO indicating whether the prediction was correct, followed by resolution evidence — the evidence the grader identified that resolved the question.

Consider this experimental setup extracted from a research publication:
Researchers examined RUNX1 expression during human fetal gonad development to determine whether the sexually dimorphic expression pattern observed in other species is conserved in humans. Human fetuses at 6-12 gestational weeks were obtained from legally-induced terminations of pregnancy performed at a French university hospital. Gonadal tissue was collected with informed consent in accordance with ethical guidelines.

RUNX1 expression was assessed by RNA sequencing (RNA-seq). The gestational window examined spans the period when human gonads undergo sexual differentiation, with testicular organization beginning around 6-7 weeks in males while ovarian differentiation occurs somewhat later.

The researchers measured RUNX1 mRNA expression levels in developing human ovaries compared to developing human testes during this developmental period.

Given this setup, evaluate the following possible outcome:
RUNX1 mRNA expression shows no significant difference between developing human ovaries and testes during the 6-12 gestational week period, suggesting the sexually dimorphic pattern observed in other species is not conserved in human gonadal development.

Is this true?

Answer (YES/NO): NO